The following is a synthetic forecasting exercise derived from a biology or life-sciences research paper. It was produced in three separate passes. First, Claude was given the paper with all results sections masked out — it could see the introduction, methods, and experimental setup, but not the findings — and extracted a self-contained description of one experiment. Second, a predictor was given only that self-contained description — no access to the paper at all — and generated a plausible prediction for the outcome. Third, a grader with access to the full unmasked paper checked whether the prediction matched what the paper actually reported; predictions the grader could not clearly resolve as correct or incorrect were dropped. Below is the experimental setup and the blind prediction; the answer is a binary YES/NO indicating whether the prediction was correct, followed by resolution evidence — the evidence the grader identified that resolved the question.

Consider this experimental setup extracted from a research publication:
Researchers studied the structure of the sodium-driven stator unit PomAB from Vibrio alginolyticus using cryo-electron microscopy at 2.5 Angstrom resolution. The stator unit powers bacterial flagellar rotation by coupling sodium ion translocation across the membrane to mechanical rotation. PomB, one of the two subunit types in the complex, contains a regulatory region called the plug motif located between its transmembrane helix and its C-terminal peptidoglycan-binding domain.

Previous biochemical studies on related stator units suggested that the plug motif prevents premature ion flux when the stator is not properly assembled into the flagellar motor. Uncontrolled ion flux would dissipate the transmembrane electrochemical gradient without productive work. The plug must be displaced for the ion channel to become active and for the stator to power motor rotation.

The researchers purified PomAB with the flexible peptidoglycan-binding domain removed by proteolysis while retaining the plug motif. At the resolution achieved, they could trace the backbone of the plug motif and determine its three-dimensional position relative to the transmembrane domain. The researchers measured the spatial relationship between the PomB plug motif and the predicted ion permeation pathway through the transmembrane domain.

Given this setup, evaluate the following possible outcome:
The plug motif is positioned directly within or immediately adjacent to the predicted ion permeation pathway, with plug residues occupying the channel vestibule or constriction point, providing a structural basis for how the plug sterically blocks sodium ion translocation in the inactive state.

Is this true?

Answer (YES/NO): NO